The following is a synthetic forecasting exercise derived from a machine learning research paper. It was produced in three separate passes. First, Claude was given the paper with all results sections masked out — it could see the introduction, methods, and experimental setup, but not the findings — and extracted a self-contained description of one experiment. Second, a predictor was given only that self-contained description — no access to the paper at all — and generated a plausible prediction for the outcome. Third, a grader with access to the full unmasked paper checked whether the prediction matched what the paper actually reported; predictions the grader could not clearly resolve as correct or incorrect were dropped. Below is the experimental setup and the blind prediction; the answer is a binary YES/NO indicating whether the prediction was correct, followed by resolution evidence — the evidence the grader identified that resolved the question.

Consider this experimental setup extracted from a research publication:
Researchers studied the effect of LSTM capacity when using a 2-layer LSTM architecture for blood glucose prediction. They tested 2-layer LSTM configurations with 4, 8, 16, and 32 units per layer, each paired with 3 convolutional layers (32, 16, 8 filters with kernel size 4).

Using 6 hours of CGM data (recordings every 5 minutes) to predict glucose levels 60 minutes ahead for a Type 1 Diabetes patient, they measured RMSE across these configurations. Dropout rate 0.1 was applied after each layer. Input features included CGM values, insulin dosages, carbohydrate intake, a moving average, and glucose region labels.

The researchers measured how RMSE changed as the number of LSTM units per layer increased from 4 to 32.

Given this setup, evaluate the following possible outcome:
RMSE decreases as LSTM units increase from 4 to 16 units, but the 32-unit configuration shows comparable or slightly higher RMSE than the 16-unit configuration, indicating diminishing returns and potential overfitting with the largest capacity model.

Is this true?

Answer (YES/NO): NO